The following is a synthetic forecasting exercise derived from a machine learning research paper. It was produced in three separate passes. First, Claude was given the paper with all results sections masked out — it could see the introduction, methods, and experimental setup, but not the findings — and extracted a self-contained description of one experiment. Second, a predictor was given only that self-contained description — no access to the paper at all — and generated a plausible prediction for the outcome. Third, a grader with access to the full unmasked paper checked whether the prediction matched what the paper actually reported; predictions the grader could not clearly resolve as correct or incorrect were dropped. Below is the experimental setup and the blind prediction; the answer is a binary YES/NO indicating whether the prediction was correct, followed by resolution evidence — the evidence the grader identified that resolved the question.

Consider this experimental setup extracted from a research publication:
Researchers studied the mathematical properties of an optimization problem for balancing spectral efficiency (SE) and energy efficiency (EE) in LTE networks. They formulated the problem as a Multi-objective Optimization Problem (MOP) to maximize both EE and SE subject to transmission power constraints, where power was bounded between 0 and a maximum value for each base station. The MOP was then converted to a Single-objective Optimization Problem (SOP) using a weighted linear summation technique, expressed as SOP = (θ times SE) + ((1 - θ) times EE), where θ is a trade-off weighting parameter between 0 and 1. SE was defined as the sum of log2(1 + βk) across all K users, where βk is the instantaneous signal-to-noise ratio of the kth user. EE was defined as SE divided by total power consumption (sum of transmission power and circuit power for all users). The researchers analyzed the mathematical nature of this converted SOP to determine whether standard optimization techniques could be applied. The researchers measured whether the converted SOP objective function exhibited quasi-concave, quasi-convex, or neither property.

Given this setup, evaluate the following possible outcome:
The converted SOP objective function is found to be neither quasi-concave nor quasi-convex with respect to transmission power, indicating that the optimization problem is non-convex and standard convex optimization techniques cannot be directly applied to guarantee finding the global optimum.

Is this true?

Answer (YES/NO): NO